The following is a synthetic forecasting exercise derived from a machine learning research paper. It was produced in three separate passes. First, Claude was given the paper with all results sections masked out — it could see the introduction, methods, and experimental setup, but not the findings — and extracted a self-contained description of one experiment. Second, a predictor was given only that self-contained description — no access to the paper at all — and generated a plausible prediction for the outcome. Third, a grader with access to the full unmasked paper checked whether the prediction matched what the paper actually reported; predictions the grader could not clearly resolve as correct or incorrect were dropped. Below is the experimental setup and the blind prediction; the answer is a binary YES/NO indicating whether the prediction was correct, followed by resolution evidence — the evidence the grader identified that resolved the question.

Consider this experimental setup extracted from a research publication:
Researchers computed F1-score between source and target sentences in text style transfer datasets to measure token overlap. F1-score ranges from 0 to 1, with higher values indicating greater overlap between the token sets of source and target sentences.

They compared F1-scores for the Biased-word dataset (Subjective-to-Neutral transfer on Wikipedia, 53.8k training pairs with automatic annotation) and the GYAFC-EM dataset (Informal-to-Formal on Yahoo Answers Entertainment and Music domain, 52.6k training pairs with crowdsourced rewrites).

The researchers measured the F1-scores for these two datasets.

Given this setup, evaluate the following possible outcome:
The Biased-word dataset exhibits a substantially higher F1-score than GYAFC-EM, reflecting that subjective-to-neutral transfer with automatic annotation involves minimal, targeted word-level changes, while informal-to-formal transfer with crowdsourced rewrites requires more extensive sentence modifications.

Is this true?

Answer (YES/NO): YES